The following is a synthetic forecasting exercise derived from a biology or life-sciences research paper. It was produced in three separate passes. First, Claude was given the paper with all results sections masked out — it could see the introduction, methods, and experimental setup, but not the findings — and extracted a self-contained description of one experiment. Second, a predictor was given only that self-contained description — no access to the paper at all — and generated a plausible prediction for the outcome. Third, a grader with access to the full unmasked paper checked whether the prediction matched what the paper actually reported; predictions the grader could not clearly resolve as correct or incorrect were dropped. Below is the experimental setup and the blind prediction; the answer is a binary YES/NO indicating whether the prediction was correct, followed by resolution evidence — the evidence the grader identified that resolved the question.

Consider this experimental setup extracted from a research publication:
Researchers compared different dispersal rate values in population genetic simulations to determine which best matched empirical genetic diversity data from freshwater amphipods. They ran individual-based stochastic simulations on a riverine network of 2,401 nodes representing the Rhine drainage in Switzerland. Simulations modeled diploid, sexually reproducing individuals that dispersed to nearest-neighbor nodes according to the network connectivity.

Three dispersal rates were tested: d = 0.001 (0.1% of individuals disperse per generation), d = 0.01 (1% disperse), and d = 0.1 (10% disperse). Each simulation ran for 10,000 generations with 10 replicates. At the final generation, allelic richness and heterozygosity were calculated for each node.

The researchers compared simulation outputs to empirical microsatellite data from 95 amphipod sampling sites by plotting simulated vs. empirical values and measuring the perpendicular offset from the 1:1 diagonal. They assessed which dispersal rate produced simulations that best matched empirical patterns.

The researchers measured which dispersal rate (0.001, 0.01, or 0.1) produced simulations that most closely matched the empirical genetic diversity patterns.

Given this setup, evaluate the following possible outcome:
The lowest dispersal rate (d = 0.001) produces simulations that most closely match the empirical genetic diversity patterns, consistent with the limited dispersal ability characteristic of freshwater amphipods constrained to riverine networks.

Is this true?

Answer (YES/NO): YES